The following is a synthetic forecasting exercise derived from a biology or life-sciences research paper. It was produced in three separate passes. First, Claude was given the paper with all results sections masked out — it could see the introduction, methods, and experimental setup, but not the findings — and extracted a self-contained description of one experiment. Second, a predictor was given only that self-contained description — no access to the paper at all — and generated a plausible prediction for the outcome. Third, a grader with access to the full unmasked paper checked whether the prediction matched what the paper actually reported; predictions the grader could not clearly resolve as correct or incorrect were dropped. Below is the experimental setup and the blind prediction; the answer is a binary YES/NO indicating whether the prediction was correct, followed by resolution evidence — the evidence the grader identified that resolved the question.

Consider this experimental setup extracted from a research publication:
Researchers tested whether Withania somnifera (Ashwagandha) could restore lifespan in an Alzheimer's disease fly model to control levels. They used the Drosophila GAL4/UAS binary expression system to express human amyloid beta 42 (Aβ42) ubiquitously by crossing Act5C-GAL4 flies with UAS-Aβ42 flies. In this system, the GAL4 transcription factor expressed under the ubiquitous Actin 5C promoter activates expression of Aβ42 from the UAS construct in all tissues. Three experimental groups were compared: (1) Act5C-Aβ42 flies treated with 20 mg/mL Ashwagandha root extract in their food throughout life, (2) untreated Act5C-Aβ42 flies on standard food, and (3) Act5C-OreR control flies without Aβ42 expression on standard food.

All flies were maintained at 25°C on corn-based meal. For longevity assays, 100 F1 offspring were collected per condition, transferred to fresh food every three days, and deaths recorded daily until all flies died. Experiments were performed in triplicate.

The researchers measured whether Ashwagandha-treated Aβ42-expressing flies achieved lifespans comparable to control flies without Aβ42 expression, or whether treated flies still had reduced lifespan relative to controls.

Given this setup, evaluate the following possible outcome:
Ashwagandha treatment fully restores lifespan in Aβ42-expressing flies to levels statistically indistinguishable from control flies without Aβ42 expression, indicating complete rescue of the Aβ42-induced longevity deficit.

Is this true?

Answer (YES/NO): NO